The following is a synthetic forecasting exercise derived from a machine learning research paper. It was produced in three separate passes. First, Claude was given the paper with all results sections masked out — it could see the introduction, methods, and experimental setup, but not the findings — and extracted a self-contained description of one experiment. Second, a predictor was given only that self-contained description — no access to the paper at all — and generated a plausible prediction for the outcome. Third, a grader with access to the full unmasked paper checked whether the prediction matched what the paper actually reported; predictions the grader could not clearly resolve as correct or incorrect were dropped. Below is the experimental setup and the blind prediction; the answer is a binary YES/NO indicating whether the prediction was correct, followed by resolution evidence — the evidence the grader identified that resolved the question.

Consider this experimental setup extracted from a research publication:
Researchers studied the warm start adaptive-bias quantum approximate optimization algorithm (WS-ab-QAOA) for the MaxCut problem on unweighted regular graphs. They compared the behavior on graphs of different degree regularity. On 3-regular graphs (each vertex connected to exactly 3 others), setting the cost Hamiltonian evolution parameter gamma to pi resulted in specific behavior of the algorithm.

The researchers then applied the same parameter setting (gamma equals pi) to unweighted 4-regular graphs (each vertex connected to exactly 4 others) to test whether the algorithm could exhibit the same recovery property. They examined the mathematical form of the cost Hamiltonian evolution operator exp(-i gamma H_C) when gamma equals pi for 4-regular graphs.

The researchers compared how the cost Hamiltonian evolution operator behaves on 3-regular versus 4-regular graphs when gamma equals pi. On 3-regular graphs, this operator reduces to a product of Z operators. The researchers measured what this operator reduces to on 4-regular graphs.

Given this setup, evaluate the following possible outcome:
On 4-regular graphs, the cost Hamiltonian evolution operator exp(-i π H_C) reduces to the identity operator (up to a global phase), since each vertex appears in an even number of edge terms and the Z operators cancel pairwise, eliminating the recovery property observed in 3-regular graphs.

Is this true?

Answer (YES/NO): YES